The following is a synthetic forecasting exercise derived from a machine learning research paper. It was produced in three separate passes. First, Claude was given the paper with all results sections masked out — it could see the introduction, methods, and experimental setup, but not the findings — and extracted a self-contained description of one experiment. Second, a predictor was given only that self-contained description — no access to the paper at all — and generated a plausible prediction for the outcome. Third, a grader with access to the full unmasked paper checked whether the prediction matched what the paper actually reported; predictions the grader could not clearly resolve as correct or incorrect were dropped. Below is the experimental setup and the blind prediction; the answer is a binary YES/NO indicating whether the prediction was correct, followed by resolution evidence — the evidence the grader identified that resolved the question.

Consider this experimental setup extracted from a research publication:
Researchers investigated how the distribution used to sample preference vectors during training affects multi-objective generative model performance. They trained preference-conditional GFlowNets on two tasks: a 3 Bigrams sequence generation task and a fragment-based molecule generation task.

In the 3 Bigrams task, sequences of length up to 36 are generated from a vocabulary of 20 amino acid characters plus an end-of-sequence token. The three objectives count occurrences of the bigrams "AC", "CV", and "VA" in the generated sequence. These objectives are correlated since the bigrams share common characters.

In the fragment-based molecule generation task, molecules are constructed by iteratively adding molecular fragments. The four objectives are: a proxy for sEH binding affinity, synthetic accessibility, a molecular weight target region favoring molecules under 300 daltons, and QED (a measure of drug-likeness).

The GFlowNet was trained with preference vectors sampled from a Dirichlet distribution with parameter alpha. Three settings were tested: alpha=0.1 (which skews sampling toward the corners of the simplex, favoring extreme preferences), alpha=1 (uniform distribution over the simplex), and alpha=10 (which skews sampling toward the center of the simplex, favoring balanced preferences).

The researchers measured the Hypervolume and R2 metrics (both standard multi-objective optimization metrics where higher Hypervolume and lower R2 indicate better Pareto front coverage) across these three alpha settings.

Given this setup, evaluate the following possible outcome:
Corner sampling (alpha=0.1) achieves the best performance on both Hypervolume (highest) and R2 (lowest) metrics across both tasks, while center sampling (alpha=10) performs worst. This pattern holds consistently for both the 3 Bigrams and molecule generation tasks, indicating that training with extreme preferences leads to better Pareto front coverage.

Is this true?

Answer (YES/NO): NO